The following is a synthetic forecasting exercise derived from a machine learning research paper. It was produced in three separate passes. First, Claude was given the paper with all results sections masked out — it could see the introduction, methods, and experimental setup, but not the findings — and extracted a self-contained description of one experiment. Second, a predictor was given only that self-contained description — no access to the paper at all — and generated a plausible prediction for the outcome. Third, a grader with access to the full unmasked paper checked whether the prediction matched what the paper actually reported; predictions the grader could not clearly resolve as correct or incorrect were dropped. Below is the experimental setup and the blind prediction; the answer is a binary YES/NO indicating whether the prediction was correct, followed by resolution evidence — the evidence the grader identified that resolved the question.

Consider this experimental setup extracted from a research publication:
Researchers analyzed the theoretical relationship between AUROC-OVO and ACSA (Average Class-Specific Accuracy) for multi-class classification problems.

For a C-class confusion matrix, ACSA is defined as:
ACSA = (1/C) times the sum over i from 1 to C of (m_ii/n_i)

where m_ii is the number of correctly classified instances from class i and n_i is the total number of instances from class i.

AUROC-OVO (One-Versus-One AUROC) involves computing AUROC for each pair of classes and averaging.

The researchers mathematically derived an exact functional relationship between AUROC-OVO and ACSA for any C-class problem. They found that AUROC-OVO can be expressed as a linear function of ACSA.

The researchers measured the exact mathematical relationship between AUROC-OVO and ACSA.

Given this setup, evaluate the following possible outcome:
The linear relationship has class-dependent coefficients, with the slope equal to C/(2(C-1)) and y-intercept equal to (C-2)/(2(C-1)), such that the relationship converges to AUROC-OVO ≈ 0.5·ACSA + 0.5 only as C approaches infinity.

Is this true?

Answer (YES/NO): YES